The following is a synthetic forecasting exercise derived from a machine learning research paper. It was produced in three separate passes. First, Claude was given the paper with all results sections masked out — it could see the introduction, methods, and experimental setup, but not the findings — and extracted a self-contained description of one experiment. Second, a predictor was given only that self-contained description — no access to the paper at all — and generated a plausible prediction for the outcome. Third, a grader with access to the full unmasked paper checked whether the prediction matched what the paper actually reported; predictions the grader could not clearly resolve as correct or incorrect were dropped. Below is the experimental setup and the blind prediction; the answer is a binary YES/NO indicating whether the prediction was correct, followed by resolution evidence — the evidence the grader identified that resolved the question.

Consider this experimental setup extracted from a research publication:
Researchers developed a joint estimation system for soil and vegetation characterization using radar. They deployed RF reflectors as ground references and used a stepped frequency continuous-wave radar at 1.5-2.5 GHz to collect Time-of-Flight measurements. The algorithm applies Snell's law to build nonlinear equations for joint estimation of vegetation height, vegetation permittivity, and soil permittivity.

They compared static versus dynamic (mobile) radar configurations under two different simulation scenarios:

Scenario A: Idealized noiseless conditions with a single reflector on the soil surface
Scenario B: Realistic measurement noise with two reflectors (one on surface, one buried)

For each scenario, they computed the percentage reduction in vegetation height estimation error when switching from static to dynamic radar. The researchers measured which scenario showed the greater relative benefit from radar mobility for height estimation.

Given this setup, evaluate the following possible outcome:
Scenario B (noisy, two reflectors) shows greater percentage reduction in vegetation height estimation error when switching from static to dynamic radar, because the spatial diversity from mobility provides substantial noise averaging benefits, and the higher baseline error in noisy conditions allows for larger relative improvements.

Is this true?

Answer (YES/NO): NO